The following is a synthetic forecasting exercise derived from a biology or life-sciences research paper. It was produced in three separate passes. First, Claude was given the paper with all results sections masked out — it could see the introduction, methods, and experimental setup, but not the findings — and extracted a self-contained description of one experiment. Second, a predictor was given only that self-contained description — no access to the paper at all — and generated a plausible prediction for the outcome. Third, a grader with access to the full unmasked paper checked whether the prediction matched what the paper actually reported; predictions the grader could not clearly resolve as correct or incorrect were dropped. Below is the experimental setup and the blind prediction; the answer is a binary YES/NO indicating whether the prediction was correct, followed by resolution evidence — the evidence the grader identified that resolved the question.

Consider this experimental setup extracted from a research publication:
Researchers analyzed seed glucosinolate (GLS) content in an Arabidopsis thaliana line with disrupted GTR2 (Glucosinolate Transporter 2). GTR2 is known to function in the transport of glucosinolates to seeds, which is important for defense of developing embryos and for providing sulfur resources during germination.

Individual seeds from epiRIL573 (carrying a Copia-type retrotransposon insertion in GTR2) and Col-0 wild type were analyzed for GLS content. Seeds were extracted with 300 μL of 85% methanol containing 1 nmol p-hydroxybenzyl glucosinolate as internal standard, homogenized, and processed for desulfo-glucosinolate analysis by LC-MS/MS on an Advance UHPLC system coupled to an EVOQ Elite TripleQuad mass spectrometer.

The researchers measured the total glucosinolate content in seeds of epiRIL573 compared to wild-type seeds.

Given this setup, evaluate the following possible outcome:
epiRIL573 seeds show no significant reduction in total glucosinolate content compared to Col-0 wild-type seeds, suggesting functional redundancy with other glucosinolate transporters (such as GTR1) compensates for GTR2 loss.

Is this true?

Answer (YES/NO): NO